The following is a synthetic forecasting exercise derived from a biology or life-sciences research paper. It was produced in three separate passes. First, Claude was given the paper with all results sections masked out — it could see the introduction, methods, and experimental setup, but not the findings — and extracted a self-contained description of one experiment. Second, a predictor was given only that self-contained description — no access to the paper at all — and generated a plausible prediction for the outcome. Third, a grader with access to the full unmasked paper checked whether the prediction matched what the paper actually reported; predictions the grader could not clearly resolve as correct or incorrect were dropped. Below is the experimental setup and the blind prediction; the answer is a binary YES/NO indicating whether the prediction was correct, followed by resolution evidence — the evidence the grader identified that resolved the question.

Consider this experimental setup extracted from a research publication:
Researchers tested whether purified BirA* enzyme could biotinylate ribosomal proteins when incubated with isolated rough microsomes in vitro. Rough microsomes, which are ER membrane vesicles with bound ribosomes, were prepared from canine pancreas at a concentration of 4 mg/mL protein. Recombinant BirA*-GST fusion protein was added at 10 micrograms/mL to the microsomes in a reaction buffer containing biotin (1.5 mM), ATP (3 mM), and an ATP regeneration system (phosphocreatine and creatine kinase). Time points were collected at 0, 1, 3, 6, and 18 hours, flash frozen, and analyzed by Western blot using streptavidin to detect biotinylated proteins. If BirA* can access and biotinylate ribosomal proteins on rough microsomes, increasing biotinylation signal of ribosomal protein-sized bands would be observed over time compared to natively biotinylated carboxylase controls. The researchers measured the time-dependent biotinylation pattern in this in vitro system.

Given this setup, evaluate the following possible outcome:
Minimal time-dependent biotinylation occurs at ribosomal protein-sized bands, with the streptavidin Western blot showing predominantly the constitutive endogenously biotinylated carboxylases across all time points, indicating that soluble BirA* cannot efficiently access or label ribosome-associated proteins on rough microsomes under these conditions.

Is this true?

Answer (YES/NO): NO